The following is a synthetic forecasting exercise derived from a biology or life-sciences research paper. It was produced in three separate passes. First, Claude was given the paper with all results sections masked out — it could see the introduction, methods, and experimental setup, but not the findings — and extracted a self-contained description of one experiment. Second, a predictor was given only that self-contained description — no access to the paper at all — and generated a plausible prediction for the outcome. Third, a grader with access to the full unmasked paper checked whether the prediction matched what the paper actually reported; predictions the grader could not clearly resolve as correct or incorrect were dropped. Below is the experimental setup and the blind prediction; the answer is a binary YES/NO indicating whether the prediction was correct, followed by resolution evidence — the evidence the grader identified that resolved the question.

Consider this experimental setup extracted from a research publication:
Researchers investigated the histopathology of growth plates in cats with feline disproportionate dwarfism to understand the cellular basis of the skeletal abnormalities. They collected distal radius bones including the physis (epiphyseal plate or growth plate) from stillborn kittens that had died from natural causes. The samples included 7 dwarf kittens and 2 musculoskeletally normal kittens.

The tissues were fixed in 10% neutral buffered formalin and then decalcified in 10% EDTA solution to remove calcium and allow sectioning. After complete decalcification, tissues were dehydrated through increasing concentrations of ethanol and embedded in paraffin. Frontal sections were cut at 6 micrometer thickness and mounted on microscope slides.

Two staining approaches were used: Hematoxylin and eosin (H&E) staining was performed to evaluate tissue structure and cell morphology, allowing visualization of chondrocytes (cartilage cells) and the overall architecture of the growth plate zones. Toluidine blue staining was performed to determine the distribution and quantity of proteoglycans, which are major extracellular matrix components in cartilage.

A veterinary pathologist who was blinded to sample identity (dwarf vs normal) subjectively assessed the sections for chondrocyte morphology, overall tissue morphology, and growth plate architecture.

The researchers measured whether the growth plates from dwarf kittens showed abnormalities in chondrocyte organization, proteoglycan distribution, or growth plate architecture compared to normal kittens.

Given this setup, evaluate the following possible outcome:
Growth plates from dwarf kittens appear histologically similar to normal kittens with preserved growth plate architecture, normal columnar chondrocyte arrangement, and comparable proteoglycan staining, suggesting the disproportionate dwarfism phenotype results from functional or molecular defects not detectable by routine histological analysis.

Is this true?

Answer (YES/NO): NO